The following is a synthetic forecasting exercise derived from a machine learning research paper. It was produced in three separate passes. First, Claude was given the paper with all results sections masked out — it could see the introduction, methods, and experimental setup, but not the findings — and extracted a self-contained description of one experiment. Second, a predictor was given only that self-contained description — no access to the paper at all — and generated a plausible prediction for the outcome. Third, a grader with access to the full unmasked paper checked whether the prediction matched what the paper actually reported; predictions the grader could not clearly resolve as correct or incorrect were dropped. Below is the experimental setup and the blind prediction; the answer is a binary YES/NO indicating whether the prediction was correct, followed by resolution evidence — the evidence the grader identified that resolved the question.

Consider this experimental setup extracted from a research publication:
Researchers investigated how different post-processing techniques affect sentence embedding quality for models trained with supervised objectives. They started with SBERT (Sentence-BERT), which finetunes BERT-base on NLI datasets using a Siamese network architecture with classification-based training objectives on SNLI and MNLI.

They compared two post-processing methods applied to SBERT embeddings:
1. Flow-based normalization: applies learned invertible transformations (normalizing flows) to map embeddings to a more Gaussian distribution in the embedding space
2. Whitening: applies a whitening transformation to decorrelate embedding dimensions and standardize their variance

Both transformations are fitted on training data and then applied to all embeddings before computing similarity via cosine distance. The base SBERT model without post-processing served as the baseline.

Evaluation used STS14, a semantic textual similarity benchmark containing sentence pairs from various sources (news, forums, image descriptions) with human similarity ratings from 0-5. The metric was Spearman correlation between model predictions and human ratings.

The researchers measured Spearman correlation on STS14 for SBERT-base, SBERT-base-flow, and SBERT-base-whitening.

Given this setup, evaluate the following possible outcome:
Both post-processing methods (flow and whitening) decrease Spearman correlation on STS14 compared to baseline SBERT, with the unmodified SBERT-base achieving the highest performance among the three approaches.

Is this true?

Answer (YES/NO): NO